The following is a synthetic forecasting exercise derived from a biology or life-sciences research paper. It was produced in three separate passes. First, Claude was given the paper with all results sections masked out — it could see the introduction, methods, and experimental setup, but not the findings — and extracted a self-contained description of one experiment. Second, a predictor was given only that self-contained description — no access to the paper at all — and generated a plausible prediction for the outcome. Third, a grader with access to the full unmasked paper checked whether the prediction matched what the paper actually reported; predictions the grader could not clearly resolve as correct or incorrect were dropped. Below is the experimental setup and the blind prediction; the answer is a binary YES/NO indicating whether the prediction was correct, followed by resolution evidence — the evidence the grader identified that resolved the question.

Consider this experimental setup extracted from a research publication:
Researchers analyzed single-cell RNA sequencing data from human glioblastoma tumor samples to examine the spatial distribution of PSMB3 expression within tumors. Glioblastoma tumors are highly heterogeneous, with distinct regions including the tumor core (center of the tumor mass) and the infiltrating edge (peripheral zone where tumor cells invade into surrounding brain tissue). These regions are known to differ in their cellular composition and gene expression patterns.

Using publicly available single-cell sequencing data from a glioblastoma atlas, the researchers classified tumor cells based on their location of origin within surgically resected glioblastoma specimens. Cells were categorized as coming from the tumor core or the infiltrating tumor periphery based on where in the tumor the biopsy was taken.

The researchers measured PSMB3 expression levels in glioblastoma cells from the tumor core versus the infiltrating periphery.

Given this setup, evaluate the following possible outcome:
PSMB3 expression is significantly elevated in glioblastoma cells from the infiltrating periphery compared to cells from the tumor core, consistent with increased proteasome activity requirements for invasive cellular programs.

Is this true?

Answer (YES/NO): NO